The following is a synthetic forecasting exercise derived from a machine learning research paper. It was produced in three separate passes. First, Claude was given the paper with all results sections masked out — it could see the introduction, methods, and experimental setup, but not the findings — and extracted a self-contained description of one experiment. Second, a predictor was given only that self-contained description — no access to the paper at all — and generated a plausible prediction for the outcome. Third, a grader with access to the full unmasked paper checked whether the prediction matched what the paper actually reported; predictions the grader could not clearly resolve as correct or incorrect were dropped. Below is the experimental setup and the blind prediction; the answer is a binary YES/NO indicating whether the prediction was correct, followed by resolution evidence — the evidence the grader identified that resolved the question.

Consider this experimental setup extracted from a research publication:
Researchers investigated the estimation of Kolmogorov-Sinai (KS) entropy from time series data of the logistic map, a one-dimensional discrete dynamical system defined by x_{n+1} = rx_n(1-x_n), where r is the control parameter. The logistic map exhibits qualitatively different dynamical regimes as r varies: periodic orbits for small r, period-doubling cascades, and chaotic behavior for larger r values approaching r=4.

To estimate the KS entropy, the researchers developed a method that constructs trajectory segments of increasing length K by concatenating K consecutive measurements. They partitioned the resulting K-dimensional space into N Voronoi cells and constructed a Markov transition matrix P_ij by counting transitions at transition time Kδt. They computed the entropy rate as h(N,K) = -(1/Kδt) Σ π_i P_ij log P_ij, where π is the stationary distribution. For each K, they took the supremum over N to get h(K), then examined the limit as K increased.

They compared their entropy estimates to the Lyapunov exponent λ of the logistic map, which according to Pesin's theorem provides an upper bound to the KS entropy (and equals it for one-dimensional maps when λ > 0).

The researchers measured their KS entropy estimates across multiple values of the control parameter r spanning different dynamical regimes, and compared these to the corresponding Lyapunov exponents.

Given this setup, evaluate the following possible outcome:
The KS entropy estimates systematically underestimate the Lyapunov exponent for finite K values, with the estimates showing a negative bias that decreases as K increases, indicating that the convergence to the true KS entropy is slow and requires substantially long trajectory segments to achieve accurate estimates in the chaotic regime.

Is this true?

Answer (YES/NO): NO